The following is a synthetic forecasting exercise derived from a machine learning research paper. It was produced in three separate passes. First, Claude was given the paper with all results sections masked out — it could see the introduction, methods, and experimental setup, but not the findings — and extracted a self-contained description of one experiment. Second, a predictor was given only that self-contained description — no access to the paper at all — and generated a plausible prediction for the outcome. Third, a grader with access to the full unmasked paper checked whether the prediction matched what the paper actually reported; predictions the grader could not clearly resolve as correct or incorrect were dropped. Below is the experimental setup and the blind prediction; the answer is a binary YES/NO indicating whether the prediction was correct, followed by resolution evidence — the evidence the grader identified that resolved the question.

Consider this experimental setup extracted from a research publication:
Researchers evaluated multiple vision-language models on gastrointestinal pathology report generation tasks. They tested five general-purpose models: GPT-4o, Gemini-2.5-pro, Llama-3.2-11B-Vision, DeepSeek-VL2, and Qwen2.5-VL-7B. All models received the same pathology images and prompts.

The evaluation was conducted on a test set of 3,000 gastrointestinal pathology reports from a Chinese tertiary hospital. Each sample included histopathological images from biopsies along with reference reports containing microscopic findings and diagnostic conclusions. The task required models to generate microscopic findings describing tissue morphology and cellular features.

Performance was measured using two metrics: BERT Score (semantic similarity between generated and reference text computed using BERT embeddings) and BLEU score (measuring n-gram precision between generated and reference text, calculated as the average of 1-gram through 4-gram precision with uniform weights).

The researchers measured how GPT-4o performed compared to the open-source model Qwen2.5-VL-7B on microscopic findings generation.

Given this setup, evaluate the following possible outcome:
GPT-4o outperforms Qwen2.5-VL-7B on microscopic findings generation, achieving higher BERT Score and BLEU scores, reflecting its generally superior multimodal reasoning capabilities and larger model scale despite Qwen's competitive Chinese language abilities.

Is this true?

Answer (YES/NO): NO